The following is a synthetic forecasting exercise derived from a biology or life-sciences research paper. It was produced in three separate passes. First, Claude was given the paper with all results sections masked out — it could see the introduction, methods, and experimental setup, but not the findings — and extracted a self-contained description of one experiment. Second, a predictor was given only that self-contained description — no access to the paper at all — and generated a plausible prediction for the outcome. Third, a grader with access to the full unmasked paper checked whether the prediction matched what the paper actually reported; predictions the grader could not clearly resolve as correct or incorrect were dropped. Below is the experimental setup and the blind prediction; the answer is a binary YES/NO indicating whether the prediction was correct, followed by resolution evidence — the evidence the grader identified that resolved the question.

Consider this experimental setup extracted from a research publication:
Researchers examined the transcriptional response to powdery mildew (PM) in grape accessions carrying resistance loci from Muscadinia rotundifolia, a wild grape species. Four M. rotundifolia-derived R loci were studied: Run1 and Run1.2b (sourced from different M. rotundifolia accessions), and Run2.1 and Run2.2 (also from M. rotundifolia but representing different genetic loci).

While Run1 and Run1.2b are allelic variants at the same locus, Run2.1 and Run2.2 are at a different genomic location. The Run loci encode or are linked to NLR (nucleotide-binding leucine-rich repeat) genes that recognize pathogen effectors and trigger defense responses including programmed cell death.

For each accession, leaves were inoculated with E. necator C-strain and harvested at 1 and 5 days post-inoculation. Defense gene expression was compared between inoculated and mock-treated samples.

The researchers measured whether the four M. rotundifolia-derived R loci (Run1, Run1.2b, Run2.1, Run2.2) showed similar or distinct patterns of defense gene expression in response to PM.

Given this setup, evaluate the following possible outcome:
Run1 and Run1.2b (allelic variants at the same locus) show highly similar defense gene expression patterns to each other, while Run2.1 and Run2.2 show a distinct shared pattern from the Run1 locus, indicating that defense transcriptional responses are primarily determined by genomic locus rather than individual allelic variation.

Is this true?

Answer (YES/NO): NO